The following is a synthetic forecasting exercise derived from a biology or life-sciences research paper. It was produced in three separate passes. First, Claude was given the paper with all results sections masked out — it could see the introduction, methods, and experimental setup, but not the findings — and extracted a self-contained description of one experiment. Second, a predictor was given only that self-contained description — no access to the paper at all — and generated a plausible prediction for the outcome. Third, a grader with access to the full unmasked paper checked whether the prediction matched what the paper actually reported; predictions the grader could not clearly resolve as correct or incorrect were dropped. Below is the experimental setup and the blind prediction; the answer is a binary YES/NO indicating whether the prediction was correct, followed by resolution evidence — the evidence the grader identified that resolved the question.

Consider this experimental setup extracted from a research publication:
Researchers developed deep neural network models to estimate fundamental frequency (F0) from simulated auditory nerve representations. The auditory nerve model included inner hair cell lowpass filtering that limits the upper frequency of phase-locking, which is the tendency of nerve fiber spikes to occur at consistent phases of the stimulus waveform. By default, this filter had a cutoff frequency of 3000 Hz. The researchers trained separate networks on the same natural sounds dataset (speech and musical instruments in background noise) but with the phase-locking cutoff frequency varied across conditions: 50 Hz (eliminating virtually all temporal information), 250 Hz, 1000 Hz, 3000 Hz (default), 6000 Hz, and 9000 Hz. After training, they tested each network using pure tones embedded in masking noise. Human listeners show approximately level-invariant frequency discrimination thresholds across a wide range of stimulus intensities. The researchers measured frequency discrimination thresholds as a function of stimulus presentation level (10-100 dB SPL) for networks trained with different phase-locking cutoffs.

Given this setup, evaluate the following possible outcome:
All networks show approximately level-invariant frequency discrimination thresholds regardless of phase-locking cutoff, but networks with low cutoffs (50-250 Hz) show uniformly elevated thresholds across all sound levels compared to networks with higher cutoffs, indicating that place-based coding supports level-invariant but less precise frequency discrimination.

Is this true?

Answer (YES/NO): NO